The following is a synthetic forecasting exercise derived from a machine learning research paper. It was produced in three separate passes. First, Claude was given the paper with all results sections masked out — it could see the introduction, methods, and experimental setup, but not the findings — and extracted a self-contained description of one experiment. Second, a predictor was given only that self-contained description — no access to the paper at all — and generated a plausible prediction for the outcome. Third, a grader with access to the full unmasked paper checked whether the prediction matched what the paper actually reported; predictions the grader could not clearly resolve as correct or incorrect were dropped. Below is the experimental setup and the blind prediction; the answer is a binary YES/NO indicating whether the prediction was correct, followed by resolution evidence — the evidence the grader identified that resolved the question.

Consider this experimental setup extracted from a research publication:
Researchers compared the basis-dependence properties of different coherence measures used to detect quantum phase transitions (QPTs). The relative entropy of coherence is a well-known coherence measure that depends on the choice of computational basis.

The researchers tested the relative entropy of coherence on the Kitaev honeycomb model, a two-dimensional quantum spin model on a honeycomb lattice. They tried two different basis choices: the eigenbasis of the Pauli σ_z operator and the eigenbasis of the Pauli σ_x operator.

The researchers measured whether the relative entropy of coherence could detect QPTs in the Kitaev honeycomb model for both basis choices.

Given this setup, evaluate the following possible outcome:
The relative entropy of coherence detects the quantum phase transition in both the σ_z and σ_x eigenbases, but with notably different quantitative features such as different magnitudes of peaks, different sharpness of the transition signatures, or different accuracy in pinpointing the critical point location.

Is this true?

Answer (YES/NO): NO